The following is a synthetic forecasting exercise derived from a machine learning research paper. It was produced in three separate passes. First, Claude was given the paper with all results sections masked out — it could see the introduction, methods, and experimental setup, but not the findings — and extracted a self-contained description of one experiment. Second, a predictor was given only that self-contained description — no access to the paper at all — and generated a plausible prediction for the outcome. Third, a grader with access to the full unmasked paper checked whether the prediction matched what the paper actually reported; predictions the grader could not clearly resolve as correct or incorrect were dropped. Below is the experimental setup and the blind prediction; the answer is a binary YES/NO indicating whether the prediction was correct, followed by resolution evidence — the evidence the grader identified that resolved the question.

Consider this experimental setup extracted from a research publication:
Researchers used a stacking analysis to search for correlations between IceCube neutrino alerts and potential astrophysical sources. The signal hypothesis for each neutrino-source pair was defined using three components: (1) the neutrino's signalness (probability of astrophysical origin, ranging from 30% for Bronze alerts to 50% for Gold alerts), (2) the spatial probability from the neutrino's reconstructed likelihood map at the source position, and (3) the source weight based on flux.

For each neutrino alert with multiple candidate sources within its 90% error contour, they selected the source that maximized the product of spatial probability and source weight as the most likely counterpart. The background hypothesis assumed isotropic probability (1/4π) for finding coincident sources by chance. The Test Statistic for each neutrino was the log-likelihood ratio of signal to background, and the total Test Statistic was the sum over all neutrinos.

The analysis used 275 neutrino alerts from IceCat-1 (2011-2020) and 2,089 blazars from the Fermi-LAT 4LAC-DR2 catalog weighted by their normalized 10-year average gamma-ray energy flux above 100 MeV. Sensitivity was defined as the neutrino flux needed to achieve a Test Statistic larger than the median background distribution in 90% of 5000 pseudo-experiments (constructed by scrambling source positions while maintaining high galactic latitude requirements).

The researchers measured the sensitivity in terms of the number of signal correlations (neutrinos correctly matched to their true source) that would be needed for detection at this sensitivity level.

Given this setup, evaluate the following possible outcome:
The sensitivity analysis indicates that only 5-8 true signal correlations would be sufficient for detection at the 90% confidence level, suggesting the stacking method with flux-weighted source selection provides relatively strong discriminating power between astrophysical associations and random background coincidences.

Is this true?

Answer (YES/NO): YES